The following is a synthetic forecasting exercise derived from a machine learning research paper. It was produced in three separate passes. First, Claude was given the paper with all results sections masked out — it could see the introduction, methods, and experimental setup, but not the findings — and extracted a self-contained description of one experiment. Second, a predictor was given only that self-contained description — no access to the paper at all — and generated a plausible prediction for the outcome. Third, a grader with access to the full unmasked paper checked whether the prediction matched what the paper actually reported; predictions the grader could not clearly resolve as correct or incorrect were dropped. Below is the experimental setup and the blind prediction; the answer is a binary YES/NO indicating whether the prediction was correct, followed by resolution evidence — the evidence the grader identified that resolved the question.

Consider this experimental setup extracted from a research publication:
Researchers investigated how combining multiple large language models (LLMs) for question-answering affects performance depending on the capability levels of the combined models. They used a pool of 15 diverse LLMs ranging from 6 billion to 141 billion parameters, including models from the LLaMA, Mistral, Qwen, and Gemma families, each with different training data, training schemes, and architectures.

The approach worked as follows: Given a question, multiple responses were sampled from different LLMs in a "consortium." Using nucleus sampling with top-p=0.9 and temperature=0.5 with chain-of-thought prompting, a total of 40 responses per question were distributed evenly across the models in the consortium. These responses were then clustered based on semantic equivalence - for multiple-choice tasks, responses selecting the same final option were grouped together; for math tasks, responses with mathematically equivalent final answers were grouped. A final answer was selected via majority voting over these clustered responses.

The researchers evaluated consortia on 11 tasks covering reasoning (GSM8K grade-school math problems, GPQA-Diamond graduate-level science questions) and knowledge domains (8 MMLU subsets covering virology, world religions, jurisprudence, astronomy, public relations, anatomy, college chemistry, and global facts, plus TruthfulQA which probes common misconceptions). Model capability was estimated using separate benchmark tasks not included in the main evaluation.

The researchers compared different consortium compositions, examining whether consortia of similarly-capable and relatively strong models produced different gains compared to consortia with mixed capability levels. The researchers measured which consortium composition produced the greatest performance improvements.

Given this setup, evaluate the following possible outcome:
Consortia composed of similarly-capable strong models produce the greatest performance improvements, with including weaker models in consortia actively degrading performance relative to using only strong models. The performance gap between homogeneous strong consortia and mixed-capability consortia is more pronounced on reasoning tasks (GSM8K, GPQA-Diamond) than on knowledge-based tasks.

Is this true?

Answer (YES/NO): NO